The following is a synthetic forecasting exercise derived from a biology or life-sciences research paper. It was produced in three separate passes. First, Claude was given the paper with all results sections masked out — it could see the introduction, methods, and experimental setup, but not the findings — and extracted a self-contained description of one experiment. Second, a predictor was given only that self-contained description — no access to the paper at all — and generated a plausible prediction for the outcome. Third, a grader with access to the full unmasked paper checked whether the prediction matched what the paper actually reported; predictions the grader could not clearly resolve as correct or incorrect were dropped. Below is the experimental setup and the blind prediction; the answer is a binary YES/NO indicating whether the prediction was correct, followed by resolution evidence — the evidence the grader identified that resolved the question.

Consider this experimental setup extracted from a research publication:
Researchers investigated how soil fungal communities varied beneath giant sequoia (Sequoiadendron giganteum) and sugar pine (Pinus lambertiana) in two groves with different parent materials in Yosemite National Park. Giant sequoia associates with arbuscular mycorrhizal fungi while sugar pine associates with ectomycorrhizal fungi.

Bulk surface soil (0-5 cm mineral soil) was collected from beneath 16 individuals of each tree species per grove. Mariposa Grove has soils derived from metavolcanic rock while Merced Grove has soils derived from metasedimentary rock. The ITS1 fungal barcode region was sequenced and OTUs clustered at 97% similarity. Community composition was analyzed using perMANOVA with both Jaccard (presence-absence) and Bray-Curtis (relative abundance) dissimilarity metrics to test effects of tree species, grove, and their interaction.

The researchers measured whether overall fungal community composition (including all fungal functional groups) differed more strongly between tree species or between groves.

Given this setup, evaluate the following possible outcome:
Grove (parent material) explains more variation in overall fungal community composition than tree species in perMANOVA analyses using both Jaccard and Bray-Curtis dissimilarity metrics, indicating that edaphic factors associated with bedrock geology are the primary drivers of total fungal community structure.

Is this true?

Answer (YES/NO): YES